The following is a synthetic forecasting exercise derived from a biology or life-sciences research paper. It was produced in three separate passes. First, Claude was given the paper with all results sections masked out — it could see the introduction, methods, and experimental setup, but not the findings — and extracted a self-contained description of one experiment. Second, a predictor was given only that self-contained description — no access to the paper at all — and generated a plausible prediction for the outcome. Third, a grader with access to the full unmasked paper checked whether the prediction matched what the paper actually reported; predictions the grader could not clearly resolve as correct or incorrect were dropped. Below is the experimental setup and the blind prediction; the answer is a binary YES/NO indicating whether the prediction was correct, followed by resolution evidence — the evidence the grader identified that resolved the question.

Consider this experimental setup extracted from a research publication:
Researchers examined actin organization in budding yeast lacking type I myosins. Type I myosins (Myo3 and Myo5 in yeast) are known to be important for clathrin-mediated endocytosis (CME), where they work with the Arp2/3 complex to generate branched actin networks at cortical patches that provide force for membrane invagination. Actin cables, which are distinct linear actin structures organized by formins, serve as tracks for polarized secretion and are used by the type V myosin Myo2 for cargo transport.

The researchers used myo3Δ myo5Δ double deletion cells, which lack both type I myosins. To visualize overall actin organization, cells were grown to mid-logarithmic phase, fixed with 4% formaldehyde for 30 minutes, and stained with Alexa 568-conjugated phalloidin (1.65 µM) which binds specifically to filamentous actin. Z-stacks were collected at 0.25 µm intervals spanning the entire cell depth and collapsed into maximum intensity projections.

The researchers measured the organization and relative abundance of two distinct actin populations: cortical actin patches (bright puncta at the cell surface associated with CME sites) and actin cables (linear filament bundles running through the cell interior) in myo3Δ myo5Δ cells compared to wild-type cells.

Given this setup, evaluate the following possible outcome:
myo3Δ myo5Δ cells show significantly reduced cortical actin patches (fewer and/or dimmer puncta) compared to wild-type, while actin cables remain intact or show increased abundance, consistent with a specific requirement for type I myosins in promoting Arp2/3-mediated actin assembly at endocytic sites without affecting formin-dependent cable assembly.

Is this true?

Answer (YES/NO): NO